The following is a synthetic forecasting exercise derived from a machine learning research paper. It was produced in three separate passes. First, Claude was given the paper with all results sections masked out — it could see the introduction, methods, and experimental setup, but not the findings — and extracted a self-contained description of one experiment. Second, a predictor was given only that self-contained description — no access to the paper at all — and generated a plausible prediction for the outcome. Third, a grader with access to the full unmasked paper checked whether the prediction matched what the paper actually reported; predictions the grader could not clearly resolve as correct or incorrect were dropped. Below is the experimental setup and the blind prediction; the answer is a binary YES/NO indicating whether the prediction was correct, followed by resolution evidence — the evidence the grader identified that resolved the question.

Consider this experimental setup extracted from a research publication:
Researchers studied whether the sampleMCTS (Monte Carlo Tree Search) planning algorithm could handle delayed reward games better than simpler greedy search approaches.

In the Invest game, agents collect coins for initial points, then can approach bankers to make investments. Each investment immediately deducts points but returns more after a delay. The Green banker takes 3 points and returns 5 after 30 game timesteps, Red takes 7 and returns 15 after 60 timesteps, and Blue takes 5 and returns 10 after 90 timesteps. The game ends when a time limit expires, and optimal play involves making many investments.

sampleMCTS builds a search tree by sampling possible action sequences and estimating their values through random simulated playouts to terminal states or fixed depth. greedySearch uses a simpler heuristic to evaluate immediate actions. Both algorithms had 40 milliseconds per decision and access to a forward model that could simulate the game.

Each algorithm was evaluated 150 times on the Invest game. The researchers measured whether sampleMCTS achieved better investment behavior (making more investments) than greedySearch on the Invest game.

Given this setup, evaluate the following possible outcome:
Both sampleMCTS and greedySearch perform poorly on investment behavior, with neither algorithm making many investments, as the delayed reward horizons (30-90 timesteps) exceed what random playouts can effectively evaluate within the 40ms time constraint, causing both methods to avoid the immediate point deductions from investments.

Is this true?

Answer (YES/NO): YES